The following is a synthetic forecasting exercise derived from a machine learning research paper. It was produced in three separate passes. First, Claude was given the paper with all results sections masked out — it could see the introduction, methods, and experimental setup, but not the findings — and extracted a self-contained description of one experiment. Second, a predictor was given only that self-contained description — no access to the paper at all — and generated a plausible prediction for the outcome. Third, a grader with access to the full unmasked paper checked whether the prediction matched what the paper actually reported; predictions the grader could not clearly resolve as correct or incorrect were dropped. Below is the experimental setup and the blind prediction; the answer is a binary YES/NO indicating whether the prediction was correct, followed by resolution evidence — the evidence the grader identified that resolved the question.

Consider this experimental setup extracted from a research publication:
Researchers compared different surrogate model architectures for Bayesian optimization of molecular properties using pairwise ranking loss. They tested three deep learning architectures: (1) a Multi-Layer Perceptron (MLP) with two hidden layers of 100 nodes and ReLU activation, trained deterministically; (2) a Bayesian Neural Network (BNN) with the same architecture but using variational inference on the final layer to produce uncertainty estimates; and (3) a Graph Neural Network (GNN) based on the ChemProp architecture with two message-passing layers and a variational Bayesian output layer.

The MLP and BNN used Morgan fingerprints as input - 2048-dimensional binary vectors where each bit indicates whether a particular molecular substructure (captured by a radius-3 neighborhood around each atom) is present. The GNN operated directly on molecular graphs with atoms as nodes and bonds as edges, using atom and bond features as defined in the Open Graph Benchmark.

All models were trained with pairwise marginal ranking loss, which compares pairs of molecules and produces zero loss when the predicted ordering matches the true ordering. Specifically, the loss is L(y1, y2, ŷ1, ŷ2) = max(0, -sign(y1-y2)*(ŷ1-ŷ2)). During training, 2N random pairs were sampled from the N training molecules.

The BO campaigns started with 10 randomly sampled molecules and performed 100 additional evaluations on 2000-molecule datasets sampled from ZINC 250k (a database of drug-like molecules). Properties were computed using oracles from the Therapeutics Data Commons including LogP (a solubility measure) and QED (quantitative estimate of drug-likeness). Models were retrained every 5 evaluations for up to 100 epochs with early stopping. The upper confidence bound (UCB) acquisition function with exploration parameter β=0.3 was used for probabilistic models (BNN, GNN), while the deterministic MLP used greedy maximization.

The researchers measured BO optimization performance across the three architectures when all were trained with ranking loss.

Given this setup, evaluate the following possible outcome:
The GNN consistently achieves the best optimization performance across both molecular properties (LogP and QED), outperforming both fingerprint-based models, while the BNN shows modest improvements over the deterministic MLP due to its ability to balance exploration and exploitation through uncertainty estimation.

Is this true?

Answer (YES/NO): NO